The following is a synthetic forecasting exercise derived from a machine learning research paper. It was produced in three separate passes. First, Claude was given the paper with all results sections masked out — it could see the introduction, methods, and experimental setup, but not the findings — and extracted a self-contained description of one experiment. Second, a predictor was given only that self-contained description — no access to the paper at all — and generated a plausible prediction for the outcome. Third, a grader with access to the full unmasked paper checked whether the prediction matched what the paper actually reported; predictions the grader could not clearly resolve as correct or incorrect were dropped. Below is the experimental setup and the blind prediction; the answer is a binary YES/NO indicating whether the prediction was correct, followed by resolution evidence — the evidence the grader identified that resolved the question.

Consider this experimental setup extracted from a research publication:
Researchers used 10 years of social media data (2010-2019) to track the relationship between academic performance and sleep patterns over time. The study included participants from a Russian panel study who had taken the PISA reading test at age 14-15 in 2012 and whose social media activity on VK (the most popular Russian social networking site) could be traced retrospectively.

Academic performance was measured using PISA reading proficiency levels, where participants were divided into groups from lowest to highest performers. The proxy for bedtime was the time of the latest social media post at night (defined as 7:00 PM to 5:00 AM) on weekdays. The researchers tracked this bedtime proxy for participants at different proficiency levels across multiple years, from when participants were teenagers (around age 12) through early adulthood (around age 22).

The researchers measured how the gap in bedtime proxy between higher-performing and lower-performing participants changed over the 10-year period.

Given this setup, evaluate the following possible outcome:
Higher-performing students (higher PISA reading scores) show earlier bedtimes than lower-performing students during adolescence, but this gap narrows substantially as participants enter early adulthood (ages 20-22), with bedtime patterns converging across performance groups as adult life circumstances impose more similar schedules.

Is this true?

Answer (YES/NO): NO